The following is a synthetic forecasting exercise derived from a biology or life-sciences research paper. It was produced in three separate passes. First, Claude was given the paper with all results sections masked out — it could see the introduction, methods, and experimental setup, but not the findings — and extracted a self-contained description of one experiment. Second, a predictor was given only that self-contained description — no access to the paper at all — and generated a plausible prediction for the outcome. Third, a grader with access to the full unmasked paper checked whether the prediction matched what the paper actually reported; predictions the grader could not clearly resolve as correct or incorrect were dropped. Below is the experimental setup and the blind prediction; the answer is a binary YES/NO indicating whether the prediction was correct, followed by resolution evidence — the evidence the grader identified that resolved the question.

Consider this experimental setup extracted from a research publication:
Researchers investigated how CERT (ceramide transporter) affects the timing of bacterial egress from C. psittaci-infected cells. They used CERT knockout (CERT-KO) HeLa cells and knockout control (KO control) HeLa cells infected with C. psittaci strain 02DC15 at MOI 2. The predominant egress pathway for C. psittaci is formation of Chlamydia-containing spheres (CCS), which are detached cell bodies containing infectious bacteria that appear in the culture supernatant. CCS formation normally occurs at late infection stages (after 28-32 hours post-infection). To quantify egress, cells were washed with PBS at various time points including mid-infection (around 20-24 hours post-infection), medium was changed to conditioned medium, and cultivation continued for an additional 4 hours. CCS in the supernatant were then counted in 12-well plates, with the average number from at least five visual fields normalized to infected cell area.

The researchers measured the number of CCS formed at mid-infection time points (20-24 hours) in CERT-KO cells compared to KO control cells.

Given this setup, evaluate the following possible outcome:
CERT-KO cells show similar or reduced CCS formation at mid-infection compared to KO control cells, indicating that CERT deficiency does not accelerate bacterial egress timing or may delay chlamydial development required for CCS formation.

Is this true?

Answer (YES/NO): NO